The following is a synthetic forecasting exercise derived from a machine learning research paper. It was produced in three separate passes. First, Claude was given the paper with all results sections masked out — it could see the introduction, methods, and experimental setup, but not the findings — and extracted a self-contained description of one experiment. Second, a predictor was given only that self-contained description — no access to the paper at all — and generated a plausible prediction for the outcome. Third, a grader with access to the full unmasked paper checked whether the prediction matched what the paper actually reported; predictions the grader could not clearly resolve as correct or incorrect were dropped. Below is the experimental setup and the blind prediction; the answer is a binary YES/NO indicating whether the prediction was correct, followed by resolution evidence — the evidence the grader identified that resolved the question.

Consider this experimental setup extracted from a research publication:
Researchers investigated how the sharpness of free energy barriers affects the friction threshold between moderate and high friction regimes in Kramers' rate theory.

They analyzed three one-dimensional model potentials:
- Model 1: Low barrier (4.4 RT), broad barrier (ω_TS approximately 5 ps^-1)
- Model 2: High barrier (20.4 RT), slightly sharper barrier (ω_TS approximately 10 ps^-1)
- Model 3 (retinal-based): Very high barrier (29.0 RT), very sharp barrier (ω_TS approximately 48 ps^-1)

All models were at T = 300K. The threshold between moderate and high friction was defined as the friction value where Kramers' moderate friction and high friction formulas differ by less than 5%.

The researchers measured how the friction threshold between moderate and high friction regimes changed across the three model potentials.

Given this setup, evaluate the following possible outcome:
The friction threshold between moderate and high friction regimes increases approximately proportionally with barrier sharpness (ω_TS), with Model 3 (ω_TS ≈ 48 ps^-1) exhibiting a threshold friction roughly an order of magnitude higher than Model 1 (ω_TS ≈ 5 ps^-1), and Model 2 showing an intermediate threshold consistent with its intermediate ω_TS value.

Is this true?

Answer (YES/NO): YES